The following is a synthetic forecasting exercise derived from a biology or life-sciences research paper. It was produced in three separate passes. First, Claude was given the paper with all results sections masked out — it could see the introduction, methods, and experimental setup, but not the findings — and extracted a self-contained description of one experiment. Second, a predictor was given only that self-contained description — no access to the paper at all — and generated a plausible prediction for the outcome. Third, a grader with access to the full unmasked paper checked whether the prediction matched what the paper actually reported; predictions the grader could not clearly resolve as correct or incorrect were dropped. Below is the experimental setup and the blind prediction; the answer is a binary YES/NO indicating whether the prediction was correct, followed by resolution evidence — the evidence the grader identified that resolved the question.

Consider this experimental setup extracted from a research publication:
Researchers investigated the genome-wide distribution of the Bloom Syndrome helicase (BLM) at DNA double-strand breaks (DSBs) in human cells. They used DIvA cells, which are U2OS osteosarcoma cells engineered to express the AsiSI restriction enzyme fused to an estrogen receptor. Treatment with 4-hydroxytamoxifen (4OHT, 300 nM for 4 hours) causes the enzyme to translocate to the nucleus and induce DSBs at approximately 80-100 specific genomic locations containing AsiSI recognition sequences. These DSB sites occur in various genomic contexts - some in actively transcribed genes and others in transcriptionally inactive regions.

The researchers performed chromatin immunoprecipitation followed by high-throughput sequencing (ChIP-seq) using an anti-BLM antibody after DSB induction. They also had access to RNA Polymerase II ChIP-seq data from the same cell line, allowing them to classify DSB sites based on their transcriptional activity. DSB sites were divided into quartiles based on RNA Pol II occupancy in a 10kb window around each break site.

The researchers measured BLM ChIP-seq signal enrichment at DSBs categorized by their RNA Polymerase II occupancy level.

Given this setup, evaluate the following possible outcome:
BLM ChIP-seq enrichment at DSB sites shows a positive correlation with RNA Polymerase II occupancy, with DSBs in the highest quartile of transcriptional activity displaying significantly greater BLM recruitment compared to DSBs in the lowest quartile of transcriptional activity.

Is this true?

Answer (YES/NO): YES